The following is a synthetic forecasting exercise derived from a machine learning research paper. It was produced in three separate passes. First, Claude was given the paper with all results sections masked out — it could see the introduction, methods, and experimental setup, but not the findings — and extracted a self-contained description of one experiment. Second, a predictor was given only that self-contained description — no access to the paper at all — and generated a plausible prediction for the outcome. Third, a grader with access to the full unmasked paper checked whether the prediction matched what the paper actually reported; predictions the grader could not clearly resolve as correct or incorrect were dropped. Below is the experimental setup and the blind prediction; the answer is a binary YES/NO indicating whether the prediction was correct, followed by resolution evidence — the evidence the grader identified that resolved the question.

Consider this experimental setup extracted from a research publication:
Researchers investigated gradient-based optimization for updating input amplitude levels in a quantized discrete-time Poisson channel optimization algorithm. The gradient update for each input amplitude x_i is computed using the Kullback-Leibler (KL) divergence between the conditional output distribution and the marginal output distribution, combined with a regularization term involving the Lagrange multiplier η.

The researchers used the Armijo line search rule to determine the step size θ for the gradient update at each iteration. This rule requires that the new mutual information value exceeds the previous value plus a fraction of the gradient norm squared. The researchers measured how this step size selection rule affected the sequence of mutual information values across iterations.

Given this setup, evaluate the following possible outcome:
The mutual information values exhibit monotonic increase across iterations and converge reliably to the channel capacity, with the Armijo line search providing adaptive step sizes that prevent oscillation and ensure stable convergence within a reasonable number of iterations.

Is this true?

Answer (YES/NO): YES